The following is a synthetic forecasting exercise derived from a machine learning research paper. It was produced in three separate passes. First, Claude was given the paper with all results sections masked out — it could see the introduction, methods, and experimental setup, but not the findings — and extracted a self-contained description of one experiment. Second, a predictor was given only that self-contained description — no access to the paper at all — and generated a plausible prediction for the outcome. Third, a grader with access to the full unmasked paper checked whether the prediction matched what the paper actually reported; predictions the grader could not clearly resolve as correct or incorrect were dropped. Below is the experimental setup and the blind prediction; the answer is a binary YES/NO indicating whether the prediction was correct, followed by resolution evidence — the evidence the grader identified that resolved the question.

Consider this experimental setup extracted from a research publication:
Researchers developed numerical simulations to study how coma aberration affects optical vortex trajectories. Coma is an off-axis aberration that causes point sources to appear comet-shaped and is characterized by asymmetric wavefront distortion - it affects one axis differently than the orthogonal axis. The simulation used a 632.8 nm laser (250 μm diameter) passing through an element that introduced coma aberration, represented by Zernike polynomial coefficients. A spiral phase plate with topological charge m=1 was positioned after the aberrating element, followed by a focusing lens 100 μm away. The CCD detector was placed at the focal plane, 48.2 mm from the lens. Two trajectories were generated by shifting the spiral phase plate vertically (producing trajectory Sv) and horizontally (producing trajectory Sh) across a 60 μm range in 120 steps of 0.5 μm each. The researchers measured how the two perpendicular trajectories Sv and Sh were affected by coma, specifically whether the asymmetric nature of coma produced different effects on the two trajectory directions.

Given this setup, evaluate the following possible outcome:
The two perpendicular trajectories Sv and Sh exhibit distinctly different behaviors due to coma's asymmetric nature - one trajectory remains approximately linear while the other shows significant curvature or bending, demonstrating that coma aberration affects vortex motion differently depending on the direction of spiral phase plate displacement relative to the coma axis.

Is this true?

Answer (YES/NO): NO